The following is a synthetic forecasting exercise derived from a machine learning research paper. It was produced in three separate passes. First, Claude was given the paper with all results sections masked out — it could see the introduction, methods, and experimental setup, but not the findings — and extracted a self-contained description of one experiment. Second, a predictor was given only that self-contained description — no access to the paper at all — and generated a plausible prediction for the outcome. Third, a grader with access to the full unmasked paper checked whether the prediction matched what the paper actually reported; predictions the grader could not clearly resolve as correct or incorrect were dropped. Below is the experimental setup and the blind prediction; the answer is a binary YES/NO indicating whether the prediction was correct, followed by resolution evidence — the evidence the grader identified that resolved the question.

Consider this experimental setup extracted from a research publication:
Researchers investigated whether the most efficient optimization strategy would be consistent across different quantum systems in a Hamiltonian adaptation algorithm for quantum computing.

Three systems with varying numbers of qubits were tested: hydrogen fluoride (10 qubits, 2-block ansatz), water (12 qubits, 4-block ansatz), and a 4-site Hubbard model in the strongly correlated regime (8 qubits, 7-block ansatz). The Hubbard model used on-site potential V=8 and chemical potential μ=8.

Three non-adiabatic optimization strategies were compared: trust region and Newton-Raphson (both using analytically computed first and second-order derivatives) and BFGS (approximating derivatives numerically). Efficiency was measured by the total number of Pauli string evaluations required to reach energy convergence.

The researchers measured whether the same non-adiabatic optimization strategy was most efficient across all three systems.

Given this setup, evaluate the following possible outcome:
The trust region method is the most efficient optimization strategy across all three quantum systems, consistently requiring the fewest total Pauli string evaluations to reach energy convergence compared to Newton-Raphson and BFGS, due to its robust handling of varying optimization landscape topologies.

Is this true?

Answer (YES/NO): NO